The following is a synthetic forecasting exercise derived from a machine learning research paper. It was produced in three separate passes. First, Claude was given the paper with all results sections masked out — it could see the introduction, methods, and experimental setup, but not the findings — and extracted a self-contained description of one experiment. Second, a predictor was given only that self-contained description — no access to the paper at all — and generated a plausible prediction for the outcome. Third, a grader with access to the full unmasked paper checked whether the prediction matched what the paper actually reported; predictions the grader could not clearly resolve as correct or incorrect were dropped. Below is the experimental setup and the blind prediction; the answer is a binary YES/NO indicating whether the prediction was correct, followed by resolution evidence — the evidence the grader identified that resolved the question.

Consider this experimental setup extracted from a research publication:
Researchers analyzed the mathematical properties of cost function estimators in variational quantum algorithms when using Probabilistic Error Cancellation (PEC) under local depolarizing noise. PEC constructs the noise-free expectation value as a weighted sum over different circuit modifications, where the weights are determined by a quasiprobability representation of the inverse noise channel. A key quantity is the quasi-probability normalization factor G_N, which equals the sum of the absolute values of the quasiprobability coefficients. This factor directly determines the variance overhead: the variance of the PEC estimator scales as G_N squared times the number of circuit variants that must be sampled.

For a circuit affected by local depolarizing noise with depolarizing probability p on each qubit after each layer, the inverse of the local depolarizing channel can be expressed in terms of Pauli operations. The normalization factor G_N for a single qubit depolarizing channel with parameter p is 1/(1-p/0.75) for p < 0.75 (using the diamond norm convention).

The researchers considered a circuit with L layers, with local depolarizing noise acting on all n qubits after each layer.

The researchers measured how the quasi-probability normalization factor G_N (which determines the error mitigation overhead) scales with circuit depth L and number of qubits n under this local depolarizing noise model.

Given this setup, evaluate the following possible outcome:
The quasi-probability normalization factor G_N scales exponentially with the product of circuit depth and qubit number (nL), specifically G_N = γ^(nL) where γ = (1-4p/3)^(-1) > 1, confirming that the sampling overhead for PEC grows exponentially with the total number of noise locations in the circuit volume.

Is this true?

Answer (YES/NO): NO